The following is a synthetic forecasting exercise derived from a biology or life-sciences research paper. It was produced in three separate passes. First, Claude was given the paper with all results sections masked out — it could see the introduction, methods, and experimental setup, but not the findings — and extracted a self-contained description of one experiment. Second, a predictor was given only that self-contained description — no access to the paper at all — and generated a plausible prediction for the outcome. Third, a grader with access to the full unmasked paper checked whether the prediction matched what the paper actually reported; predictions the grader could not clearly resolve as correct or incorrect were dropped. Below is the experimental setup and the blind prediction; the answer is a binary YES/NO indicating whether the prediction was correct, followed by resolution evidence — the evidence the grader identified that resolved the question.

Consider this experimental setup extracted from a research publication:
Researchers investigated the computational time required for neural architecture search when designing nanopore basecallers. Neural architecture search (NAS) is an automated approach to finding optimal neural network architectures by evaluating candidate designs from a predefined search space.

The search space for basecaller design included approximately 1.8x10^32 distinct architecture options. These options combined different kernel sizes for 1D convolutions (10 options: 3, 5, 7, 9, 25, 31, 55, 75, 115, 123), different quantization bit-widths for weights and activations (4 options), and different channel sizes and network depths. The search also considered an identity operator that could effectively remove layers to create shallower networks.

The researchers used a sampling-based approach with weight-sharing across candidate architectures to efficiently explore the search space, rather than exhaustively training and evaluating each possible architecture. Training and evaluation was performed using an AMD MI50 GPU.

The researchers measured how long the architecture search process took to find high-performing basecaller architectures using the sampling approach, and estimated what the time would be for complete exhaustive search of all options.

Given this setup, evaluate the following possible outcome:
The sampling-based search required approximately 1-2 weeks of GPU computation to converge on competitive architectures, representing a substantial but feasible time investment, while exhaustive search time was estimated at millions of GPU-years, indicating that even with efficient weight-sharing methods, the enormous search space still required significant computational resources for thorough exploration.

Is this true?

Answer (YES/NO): NO